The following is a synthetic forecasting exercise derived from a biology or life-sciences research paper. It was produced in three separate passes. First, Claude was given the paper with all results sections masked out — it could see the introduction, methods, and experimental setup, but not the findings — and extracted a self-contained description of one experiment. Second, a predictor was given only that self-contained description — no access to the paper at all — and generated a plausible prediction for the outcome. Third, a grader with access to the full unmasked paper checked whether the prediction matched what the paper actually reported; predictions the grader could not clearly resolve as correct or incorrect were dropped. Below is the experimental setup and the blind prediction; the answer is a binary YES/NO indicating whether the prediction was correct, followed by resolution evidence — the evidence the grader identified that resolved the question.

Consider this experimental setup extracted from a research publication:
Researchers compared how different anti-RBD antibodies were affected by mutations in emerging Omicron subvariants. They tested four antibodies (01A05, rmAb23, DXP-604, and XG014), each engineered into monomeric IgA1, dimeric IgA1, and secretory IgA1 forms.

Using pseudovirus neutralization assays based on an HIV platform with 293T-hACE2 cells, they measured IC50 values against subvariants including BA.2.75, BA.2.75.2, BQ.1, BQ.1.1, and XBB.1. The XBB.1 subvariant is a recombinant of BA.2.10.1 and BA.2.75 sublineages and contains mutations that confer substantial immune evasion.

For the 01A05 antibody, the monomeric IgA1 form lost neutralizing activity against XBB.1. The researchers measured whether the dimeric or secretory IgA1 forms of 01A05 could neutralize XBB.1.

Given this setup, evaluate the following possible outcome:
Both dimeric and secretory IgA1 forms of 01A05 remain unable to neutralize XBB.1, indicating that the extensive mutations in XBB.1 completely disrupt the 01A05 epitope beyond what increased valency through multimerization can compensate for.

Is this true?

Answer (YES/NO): NO